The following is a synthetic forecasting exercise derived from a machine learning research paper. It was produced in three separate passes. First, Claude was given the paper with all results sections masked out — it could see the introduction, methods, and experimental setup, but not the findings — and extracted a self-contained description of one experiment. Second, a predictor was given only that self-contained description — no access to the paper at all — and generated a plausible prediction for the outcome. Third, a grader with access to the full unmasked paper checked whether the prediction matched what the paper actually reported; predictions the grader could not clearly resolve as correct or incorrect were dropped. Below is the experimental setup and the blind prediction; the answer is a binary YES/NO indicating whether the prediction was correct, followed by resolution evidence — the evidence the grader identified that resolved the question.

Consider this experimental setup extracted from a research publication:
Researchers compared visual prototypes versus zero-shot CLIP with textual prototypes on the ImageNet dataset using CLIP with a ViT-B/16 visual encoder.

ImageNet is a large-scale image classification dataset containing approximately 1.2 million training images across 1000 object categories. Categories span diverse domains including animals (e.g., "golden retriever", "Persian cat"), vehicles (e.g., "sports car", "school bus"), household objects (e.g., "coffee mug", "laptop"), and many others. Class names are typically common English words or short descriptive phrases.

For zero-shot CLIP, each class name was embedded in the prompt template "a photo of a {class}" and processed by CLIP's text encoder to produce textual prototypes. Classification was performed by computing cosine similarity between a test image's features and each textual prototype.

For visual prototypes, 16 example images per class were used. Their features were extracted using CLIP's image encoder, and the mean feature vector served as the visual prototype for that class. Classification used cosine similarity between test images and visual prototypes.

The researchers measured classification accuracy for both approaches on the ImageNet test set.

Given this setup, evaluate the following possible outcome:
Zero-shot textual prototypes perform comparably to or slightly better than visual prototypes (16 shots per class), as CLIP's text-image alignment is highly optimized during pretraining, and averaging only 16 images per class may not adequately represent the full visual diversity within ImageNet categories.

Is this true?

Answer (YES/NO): NO